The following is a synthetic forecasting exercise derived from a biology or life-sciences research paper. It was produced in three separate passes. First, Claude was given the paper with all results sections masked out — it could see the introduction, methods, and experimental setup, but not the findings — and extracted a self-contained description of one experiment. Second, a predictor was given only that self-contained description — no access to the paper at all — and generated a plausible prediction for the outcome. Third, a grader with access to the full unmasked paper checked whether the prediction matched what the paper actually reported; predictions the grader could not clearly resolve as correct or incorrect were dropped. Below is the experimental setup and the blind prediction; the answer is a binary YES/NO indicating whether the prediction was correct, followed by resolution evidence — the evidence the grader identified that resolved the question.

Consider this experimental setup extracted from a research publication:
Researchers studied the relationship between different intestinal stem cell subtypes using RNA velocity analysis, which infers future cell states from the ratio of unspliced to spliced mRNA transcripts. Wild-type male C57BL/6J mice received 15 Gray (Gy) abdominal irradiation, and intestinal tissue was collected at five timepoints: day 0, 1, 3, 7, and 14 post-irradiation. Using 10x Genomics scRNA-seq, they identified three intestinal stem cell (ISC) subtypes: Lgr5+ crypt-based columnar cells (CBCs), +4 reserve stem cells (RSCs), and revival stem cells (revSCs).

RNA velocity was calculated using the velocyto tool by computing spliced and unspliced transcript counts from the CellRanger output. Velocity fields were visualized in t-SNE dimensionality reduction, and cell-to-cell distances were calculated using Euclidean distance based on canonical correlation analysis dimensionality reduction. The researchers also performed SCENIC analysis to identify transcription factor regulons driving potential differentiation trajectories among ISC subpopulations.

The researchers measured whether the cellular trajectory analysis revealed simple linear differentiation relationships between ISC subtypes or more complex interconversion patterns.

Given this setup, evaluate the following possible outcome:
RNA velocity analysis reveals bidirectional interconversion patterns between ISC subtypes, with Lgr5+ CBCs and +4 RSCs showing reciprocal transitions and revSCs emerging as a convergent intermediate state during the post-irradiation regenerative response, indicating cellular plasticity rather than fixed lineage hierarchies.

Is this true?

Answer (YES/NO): NO